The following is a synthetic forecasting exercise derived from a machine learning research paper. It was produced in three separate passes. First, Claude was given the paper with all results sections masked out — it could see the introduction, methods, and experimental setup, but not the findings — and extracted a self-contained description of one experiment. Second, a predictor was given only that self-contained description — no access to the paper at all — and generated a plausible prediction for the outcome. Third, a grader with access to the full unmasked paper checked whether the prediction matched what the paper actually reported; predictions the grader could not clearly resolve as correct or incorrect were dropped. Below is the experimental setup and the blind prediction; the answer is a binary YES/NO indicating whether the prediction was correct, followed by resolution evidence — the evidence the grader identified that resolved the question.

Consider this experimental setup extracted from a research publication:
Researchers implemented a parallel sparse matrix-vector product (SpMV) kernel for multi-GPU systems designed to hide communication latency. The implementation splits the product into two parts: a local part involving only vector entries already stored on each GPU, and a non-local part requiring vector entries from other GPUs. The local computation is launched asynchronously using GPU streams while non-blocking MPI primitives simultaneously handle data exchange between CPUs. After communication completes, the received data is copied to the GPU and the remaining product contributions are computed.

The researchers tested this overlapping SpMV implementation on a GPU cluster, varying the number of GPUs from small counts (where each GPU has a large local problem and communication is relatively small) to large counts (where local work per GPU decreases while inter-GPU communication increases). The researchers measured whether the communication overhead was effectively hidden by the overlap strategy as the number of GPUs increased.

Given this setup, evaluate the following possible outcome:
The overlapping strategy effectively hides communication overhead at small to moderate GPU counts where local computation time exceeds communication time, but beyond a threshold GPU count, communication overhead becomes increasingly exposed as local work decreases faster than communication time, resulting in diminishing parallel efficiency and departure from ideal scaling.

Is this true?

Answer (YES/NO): YES